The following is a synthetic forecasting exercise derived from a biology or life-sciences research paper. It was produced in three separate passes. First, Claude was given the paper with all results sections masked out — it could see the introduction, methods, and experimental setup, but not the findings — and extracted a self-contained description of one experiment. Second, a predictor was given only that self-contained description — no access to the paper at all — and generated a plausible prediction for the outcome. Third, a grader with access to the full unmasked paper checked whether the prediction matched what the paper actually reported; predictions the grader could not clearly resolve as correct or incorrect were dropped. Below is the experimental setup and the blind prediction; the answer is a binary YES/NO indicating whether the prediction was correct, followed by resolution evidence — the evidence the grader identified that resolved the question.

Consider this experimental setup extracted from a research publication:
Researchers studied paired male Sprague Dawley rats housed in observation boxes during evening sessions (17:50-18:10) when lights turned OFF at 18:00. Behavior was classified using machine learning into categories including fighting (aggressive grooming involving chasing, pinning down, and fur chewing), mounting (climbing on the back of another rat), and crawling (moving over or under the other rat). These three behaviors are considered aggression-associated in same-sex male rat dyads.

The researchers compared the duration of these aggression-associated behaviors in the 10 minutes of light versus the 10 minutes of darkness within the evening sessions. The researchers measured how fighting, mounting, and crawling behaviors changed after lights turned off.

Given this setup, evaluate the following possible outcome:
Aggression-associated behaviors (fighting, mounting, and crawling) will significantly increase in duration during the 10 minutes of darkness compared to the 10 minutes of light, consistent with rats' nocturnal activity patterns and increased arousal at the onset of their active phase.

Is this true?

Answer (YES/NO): YES